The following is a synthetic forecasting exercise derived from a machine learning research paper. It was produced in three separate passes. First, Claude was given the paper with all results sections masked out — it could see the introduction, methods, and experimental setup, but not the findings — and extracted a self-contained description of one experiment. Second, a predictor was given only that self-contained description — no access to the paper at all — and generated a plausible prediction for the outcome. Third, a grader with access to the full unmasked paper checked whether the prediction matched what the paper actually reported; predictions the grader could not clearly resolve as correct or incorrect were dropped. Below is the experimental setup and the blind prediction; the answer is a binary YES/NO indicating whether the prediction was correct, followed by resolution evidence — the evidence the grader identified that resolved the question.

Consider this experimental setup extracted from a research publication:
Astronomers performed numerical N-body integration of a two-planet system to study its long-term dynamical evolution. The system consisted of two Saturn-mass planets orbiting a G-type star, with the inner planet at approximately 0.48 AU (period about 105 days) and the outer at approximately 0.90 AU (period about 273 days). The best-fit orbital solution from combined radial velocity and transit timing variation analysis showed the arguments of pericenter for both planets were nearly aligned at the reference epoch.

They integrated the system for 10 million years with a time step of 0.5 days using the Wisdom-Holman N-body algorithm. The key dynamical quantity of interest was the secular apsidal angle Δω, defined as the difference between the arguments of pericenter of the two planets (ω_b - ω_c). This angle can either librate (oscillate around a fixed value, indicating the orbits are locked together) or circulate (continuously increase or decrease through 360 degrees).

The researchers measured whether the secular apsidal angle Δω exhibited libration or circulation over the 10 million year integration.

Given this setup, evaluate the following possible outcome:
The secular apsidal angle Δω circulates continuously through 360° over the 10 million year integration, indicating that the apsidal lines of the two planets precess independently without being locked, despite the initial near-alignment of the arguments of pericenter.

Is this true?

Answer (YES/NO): NO